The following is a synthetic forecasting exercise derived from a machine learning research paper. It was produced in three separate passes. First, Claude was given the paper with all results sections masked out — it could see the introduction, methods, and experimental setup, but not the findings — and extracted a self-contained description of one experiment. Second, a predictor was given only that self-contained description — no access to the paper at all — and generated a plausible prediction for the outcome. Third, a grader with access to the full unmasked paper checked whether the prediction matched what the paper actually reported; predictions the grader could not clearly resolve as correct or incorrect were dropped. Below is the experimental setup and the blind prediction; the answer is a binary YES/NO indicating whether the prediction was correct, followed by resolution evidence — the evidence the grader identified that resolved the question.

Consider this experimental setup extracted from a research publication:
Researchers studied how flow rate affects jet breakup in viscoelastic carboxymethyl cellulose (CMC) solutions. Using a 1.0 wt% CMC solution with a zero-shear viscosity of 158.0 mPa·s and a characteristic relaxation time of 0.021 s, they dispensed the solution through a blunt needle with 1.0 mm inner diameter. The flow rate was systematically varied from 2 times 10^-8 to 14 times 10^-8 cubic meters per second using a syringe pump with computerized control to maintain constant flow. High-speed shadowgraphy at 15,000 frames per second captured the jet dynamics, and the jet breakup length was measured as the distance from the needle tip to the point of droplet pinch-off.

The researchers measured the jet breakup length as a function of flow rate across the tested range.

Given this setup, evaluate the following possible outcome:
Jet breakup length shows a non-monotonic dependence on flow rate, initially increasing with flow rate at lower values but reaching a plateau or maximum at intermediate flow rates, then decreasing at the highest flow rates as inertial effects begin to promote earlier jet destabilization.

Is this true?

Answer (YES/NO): NO